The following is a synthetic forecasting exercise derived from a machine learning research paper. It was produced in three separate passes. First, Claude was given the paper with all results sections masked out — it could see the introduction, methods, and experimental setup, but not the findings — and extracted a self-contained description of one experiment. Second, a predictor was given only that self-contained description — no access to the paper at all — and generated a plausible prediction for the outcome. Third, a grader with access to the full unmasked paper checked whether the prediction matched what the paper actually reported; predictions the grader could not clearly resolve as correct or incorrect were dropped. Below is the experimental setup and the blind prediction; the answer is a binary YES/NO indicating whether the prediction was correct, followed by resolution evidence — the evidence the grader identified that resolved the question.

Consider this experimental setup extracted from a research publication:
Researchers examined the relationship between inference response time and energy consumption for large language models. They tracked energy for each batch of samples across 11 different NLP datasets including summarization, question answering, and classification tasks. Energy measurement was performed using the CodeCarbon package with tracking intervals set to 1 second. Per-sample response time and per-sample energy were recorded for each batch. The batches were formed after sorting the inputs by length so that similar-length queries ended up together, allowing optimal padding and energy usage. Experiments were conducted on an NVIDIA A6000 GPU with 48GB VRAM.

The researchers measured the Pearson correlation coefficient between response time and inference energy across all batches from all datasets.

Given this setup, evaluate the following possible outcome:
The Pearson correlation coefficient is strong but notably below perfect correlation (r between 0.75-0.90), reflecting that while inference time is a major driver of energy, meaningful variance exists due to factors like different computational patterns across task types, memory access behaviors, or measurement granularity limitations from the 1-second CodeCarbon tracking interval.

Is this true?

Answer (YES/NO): NO